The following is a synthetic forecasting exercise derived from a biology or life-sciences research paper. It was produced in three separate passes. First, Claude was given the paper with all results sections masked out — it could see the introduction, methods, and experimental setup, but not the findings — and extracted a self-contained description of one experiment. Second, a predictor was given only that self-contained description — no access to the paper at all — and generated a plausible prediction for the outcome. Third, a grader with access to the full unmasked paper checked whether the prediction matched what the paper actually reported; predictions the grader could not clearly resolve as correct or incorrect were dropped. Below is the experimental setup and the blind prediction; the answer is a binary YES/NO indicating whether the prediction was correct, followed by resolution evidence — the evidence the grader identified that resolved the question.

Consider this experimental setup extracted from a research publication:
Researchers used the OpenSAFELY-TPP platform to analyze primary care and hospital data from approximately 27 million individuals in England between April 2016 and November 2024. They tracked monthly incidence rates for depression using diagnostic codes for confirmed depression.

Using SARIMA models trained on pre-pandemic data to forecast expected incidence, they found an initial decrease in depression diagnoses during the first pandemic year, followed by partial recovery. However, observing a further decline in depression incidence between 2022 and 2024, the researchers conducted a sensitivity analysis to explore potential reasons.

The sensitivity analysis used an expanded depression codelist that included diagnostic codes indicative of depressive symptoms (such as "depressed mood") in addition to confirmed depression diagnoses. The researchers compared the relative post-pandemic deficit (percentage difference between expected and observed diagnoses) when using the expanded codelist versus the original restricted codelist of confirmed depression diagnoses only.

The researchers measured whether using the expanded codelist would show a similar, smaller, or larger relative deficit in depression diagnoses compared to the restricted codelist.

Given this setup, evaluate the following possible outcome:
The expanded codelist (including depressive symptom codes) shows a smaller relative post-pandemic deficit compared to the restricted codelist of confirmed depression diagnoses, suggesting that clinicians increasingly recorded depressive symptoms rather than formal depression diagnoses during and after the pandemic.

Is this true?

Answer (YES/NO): YES